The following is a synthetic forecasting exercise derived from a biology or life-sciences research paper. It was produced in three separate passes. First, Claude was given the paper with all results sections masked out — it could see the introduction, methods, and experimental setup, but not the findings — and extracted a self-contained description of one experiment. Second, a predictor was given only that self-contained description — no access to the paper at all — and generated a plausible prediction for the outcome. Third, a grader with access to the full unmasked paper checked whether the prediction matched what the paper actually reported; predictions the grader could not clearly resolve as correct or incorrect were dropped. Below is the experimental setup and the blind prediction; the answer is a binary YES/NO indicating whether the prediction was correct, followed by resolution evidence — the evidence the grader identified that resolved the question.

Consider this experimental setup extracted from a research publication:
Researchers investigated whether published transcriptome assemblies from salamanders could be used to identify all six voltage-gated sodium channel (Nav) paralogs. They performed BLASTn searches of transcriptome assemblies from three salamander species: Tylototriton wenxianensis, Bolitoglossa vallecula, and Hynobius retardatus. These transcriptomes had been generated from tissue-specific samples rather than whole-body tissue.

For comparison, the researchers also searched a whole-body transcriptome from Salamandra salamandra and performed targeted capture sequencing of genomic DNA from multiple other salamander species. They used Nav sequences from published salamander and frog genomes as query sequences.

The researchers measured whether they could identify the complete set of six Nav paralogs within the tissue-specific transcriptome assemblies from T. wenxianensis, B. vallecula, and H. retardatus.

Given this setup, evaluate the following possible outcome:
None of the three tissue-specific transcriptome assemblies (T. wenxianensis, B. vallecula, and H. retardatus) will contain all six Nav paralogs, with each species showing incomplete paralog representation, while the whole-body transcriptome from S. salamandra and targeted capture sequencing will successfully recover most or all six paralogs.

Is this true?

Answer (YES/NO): YES